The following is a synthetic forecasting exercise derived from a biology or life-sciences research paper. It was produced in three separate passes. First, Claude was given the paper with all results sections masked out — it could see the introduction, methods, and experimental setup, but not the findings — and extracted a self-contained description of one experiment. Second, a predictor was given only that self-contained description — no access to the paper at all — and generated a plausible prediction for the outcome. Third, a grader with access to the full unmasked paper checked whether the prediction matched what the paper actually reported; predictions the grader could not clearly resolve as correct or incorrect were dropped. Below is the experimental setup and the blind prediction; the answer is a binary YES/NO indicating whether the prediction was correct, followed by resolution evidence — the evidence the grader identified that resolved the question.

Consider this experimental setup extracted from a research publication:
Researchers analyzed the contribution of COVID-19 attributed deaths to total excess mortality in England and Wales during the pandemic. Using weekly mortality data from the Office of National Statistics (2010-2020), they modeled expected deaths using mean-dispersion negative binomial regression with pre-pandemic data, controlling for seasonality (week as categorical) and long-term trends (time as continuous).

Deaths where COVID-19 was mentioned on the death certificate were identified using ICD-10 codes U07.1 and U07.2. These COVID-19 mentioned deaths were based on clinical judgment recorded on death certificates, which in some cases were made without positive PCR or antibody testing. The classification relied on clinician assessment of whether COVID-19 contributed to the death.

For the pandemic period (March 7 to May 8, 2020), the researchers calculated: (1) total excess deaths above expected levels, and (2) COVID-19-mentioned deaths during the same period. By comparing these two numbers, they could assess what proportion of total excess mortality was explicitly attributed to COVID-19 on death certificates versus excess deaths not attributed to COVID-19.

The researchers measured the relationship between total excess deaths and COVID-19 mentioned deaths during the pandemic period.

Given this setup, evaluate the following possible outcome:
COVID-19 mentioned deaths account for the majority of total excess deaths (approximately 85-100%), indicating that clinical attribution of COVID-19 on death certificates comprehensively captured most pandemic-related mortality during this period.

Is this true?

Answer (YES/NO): NO